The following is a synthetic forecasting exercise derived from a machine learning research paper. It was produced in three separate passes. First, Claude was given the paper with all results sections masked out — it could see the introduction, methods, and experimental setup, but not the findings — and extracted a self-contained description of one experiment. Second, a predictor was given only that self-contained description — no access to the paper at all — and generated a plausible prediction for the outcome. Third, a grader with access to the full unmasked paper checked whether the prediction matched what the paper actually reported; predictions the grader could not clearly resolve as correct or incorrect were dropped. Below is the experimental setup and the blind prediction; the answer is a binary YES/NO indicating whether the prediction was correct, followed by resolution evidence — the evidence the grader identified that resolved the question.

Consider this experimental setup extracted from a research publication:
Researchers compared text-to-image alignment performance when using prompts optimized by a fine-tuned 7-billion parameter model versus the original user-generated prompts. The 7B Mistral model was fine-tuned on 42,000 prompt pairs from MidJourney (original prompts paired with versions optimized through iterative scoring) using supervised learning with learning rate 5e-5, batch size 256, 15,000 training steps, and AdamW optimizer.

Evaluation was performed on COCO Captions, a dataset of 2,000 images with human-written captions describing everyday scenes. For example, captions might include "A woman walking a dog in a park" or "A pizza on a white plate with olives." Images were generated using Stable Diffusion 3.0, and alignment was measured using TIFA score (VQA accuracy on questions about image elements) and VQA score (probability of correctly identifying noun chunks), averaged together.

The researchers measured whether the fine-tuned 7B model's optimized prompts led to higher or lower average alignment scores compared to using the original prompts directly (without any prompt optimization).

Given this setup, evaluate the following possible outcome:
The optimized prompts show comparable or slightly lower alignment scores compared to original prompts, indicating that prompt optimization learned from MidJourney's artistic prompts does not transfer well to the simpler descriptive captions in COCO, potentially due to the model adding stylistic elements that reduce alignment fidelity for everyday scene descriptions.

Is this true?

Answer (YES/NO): YES